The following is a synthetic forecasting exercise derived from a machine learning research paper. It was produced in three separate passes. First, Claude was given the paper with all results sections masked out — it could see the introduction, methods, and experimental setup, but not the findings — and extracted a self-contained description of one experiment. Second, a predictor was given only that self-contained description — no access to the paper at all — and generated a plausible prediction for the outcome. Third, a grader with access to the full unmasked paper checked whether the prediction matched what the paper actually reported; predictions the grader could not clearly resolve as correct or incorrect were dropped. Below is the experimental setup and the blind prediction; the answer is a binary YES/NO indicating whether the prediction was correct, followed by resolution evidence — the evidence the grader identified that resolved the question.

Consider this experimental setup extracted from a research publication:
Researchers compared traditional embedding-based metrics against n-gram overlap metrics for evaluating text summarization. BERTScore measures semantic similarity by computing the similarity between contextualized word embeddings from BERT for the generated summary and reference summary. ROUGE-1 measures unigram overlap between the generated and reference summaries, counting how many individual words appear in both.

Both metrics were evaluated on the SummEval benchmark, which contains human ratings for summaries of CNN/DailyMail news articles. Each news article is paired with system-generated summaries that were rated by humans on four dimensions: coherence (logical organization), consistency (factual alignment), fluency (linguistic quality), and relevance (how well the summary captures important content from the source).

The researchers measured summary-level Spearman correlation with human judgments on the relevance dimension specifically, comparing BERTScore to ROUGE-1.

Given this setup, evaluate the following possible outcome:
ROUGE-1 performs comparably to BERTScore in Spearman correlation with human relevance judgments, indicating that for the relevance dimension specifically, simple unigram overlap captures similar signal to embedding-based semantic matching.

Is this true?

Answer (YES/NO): YES